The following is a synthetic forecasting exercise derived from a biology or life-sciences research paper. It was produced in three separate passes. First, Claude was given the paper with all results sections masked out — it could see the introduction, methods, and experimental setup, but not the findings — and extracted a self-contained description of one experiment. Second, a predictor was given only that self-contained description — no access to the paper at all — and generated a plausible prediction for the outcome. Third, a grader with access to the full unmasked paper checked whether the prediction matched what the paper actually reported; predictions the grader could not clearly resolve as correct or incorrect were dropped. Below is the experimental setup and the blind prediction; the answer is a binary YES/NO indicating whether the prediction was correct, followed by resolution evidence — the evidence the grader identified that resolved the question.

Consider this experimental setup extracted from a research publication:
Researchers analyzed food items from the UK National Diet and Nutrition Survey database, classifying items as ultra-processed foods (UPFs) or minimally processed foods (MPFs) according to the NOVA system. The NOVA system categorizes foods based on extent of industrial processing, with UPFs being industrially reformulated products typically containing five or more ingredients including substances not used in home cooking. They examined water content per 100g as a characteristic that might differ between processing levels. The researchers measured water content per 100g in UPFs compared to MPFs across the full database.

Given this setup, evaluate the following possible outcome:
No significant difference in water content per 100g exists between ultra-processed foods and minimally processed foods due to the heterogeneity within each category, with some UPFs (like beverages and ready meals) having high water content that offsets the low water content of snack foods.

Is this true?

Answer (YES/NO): NO